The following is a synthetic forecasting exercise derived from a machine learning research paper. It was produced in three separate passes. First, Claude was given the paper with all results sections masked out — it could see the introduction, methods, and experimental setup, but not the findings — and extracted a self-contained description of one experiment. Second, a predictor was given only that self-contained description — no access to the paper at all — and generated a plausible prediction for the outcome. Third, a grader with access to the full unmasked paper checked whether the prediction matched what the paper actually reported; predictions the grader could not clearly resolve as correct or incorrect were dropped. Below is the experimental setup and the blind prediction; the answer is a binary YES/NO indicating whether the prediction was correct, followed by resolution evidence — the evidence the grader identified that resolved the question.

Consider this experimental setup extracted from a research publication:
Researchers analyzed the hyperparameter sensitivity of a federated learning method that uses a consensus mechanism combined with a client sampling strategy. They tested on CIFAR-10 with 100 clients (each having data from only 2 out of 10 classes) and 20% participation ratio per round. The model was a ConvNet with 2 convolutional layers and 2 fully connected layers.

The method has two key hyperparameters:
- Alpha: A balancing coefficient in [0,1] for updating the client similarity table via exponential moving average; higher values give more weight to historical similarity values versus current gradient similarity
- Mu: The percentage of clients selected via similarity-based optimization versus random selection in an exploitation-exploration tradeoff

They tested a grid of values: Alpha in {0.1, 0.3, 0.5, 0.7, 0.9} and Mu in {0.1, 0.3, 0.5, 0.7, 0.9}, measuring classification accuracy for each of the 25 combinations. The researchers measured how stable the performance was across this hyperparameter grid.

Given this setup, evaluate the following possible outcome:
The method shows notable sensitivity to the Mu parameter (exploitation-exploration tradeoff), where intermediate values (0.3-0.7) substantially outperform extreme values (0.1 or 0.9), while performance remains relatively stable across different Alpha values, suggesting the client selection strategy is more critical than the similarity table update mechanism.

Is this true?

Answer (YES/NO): NO